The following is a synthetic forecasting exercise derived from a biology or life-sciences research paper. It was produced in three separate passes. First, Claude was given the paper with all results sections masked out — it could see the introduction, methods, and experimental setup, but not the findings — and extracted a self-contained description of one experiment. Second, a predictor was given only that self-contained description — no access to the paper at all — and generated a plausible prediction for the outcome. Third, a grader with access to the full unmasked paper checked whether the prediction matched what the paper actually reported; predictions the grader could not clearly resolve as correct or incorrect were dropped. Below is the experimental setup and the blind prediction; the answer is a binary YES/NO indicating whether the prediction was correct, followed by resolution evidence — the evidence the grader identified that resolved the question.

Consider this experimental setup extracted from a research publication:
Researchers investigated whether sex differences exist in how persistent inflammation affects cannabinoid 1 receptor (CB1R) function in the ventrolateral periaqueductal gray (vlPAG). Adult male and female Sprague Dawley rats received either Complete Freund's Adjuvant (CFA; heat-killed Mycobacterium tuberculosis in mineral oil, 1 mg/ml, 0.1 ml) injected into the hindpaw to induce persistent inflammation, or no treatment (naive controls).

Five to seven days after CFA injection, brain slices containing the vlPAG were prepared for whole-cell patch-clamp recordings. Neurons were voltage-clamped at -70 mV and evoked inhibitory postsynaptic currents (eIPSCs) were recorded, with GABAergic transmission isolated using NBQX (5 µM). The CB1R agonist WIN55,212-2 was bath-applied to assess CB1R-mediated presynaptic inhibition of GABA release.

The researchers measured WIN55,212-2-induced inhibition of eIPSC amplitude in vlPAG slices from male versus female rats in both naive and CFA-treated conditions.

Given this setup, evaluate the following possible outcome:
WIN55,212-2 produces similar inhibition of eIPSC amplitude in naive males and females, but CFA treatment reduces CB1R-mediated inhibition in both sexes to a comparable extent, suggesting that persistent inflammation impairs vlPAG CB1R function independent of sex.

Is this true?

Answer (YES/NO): YES